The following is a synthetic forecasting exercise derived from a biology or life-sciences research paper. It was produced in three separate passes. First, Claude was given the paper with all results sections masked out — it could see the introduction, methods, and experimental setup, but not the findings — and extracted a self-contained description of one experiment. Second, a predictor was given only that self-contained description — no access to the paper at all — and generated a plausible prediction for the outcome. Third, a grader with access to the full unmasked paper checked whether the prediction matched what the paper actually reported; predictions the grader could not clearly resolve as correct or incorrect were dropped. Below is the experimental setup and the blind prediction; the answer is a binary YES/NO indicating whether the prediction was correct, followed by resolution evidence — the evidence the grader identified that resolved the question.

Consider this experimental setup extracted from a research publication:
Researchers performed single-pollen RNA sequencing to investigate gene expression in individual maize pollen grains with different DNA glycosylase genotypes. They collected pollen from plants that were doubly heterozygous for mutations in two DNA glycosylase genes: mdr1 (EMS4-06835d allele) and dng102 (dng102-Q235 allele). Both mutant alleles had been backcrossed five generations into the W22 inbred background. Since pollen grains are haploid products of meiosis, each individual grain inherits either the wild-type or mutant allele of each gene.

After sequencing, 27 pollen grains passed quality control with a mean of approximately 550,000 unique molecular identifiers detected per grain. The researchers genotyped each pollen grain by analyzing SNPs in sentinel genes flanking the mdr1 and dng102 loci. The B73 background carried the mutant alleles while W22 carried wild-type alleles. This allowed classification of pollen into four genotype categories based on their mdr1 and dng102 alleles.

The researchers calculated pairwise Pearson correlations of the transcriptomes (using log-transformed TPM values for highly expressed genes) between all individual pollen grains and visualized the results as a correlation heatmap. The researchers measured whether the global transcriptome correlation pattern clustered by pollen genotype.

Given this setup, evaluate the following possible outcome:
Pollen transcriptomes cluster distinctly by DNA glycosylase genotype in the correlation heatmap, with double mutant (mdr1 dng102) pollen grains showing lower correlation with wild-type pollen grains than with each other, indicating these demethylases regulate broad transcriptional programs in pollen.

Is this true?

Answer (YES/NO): YES